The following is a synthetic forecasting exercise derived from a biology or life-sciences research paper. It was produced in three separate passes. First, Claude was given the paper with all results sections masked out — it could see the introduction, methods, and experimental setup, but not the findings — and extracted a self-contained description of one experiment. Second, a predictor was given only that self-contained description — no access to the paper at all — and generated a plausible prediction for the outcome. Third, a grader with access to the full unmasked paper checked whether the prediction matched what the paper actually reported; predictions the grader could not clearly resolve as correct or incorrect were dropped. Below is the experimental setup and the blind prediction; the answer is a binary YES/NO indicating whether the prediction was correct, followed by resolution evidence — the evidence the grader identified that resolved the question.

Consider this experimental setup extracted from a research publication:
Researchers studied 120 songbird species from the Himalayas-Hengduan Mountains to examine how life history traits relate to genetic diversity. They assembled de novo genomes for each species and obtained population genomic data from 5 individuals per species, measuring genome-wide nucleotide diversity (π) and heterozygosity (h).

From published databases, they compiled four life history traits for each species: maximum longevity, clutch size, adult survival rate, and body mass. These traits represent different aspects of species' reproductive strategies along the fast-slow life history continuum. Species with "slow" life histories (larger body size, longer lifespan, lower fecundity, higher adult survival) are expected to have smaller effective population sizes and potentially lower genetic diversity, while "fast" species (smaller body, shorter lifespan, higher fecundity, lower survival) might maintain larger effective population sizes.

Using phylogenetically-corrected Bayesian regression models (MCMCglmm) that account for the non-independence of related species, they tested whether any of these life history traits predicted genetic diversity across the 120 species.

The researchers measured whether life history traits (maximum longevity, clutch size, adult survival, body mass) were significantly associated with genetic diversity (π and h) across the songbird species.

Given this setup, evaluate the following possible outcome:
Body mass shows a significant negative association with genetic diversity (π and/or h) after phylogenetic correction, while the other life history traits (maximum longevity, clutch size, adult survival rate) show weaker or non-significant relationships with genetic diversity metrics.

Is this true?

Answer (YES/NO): NO